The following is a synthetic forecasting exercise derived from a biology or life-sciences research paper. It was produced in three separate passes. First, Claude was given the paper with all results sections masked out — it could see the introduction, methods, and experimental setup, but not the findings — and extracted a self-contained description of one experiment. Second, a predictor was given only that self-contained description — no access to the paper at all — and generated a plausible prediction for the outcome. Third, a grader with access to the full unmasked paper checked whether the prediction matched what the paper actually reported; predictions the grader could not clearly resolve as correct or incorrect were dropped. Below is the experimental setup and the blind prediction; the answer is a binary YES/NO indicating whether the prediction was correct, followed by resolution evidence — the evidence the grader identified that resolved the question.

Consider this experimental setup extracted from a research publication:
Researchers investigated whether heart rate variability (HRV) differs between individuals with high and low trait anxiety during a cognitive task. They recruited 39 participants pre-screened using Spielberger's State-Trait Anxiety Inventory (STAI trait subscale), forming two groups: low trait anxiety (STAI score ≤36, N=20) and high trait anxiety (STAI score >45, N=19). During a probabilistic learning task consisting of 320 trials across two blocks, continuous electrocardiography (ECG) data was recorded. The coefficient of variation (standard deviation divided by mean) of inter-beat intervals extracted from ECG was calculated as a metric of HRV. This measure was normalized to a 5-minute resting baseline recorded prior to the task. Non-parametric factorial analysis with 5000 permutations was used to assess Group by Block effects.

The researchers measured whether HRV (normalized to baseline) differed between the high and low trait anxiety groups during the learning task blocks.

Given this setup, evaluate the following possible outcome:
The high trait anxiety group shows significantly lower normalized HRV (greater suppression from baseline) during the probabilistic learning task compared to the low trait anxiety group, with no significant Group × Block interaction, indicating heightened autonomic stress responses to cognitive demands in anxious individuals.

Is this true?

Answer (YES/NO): NO